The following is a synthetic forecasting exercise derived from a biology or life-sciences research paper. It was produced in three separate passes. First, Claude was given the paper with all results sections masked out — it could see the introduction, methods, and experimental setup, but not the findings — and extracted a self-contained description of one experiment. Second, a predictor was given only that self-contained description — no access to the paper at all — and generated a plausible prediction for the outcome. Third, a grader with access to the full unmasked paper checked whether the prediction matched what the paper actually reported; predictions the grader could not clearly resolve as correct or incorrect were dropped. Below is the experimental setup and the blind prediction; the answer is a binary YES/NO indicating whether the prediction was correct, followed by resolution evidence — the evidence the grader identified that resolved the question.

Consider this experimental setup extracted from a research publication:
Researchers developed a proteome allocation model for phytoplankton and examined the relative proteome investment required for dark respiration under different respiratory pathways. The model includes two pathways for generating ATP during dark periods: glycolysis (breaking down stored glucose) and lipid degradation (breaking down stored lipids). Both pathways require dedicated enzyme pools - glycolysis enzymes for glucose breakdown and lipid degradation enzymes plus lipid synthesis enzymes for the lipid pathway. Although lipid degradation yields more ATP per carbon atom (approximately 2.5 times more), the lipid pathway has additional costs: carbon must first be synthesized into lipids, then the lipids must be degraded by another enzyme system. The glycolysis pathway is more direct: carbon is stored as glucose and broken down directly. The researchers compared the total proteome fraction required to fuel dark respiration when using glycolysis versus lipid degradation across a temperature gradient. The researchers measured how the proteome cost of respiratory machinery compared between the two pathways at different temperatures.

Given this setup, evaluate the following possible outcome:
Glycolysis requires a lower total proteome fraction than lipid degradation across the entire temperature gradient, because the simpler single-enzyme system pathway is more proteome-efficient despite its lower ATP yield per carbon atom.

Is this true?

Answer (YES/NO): NO